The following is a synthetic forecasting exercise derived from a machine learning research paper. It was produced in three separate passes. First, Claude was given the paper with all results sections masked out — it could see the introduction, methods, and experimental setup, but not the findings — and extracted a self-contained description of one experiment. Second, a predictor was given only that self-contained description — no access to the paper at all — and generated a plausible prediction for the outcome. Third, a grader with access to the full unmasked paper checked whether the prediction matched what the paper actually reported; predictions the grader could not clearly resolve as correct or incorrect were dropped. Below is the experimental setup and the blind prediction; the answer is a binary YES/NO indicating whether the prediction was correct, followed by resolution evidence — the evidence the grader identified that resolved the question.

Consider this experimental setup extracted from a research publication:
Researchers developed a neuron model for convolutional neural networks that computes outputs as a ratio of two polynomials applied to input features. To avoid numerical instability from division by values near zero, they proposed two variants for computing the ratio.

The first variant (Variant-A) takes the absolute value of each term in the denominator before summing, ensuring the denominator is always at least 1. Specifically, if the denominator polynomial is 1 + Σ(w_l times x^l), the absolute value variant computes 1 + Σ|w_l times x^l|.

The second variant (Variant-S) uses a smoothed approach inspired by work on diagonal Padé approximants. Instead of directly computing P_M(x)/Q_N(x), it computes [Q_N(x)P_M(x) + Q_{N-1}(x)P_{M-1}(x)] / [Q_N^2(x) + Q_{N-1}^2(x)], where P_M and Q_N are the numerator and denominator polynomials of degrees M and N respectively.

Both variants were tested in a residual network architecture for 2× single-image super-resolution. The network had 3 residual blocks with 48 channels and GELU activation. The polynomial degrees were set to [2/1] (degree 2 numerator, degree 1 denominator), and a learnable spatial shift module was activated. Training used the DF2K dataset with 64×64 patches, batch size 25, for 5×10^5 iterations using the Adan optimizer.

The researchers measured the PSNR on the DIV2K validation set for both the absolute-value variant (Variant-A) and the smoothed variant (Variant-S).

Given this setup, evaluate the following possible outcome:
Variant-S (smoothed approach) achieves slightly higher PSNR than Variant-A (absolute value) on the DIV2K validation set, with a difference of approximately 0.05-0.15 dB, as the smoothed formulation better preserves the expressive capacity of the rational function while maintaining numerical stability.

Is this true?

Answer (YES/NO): NO